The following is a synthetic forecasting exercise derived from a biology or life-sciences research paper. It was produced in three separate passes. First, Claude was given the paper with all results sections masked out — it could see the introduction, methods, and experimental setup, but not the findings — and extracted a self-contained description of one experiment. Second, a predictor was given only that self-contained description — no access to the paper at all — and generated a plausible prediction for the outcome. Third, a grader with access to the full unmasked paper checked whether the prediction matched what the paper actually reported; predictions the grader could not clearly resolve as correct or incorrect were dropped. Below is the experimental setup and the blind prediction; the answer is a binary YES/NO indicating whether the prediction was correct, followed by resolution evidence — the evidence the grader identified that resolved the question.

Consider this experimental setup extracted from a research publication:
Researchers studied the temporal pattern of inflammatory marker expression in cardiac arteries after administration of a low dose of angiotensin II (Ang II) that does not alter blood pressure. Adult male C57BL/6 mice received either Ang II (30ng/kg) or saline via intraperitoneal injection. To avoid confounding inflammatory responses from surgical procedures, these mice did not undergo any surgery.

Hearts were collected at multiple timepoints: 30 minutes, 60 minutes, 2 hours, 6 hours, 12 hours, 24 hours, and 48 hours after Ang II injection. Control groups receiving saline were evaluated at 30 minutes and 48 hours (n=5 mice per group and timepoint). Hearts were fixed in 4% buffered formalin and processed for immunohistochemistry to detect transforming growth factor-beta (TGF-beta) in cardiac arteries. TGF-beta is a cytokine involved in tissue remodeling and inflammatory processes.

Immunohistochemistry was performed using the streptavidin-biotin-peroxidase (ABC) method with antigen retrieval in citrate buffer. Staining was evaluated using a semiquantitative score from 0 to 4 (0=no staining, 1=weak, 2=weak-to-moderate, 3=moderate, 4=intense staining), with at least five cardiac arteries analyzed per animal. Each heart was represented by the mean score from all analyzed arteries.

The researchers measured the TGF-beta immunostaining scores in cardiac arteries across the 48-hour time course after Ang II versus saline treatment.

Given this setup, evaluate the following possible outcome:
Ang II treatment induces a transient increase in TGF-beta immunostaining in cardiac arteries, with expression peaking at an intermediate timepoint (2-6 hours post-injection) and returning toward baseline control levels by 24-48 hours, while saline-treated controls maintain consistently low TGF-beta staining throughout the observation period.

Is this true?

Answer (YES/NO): NO